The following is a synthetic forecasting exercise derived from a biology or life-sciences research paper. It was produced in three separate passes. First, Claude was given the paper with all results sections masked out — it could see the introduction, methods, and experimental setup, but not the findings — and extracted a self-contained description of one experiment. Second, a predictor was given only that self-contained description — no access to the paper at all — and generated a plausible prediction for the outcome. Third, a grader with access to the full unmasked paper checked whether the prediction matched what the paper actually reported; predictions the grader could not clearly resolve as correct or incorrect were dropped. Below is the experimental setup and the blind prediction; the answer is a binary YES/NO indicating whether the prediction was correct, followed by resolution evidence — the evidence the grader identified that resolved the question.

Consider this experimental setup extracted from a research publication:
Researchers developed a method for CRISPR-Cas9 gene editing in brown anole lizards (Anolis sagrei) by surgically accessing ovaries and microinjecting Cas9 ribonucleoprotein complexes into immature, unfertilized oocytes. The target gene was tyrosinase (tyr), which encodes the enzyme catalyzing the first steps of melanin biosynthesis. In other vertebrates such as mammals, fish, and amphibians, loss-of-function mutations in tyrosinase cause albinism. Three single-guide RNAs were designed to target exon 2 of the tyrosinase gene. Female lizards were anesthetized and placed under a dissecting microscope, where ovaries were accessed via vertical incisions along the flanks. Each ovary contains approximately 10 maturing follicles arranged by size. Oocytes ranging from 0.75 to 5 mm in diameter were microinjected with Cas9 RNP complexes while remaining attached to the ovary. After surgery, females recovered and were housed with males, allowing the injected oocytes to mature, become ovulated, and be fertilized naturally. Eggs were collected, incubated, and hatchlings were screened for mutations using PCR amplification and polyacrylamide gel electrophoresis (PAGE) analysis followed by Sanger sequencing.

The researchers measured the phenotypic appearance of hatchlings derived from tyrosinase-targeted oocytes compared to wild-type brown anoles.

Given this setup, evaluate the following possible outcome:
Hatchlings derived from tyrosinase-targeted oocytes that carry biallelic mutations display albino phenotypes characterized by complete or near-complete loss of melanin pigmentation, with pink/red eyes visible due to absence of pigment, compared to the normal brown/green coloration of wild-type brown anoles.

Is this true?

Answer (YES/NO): YES